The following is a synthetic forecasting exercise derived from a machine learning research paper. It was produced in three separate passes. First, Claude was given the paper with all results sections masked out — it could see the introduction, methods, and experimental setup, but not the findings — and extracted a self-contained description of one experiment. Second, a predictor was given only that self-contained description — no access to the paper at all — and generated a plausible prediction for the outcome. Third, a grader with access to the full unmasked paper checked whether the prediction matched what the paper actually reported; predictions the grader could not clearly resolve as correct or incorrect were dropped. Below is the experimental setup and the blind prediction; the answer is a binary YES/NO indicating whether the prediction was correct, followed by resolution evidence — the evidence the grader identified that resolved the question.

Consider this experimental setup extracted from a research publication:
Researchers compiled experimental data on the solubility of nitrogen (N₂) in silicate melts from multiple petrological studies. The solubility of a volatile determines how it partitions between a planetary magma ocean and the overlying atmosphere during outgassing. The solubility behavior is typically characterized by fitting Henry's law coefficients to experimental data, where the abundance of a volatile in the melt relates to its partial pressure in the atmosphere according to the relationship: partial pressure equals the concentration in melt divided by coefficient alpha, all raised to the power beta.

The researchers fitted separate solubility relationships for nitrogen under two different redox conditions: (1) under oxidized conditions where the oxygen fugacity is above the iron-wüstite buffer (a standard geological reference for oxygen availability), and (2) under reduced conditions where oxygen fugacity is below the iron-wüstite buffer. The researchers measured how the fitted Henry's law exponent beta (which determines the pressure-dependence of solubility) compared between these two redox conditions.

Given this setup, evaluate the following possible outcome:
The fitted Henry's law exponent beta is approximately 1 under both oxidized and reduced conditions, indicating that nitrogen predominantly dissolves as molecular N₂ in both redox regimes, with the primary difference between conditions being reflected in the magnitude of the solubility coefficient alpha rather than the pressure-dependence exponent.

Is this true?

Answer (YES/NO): NO